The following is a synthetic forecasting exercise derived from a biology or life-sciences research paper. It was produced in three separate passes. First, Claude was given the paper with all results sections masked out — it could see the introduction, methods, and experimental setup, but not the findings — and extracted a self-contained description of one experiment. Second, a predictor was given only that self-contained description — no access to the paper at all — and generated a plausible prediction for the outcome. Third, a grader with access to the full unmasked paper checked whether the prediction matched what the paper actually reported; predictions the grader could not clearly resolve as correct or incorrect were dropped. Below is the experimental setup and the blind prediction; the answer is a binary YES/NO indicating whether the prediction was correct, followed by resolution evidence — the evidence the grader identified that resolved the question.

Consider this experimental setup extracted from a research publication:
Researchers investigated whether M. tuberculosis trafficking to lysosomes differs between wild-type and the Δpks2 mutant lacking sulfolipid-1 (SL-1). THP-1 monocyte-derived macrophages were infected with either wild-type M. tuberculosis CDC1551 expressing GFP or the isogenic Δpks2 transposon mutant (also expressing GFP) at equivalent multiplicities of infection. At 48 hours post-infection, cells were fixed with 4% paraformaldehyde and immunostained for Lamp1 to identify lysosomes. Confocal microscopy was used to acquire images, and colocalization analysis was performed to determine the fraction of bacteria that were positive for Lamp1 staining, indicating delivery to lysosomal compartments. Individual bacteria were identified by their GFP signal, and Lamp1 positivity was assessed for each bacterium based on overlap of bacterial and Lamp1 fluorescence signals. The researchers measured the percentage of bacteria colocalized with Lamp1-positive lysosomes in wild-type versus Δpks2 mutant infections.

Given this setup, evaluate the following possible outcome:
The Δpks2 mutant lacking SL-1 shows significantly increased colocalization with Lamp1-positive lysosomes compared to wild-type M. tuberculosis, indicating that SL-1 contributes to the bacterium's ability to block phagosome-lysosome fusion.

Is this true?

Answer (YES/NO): NO